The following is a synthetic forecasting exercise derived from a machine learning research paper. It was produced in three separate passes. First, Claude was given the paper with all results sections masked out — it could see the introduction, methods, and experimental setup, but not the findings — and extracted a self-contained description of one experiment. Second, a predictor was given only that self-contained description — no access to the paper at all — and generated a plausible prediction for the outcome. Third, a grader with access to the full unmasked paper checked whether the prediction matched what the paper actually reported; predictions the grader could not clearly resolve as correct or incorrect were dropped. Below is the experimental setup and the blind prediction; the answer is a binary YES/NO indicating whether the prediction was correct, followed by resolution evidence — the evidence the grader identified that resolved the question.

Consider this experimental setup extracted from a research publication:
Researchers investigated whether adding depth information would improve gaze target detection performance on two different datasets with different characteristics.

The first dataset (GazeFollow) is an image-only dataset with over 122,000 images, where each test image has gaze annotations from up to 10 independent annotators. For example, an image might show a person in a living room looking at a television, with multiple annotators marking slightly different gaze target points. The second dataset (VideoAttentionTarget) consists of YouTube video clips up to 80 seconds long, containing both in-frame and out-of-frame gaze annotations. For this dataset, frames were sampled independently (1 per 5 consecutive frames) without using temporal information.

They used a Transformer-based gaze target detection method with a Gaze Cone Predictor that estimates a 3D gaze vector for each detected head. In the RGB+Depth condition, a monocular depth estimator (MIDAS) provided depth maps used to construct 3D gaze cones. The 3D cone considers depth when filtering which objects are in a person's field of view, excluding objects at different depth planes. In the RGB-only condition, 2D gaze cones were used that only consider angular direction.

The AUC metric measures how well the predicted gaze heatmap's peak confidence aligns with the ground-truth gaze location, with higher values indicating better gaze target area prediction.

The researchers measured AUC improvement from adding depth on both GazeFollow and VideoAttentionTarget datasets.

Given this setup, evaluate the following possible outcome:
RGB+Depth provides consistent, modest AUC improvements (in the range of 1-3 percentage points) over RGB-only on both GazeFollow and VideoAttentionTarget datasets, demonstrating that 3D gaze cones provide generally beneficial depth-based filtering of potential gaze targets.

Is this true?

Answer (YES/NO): NO